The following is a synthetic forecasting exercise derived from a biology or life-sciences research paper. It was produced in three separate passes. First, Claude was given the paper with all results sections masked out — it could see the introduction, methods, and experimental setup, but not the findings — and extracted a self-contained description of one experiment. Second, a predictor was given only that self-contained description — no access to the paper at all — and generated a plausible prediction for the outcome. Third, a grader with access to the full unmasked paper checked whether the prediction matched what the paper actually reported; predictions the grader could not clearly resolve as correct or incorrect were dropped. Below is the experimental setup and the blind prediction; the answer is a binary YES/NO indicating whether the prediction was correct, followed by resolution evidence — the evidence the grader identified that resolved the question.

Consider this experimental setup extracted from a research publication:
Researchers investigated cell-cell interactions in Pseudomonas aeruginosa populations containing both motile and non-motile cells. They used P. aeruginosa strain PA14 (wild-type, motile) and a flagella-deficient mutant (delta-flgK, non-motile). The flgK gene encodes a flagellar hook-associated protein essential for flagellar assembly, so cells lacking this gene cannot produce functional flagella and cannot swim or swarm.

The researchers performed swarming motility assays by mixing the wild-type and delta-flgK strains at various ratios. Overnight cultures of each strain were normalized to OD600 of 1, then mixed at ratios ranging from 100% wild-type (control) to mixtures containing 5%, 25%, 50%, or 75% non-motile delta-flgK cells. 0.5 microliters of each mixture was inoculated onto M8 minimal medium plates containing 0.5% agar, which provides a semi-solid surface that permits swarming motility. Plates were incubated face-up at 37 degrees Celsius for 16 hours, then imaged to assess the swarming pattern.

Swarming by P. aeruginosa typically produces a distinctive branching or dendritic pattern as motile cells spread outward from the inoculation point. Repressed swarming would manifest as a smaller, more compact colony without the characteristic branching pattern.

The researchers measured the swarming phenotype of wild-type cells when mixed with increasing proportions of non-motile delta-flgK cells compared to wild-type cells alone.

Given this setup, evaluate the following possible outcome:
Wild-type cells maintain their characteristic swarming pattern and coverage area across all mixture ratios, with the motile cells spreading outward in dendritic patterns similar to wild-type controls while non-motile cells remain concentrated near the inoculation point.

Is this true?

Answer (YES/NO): NO